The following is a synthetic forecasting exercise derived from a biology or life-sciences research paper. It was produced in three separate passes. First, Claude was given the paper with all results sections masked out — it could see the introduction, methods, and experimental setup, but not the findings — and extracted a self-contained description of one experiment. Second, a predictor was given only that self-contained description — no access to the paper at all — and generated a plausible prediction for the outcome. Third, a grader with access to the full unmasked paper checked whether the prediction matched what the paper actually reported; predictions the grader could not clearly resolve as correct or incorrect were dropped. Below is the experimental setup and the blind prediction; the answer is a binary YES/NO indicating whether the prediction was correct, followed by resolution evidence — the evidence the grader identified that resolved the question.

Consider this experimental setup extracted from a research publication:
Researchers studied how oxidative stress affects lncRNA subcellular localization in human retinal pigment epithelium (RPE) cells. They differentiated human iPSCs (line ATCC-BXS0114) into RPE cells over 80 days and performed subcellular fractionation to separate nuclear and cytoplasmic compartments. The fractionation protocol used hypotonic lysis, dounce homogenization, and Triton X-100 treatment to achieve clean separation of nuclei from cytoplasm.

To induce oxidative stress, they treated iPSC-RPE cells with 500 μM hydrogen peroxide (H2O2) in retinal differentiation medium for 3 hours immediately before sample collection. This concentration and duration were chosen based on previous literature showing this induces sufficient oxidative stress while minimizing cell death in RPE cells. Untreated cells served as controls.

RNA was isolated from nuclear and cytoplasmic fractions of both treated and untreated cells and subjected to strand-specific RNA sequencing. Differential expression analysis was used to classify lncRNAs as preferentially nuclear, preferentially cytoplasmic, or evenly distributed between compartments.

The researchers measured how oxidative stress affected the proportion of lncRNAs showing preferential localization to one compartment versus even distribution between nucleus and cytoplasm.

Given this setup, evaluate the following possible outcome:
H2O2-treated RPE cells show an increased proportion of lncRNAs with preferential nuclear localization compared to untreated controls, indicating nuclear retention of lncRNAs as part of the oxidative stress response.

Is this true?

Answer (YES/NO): YES